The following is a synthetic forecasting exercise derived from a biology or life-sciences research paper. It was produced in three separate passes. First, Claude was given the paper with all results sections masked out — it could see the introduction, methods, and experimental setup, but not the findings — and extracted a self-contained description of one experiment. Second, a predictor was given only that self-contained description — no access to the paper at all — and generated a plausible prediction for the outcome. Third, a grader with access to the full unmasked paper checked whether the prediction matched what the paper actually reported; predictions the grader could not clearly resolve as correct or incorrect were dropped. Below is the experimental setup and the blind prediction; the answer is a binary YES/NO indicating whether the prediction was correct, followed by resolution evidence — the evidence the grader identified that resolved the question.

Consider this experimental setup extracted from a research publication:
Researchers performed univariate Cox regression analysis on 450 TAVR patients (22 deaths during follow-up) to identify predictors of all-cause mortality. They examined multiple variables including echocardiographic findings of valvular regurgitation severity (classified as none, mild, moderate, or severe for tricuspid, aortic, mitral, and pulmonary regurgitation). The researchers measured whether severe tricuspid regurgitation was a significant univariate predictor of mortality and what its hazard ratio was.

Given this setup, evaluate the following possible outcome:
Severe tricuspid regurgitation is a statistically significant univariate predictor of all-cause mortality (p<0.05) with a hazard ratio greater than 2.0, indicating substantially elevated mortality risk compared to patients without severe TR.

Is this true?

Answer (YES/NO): YES